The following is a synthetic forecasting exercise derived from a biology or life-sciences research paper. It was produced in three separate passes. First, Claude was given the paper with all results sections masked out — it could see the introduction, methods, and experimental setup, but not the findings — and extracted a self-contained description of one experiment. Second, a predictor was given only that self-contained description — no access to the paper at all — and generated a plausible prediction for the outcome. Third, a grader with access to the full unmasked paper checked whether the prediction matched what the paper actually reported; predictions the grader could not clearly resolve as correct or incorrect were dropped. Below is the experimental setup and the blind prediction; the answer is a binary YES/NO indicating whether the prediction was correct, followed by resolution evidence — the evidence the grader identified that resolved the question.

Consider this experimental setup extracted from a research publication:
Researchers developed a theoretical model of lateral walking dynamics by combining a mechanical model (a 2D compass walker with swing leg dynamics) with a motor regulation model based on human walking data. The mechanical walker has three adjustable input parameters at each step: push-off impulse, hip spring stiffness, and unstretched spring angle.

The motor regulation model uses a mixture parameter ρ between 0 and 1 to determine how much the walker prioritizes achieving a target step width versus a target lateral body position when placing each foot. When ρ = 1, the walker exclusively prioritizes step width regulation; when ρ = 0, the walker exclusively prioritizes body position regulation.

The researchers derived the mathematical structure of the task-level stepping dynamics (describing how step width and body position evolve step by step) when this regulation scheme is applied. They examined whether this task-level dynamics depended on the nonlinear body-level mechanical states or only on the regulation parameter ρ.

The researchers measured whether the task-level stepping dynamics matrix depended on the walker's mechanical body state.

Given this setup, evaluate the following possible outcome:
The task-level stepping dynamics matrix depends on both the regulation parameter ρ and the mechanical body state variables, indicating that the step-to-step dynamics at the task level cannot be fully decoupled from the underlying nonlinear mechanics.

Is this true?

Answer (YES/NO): NO